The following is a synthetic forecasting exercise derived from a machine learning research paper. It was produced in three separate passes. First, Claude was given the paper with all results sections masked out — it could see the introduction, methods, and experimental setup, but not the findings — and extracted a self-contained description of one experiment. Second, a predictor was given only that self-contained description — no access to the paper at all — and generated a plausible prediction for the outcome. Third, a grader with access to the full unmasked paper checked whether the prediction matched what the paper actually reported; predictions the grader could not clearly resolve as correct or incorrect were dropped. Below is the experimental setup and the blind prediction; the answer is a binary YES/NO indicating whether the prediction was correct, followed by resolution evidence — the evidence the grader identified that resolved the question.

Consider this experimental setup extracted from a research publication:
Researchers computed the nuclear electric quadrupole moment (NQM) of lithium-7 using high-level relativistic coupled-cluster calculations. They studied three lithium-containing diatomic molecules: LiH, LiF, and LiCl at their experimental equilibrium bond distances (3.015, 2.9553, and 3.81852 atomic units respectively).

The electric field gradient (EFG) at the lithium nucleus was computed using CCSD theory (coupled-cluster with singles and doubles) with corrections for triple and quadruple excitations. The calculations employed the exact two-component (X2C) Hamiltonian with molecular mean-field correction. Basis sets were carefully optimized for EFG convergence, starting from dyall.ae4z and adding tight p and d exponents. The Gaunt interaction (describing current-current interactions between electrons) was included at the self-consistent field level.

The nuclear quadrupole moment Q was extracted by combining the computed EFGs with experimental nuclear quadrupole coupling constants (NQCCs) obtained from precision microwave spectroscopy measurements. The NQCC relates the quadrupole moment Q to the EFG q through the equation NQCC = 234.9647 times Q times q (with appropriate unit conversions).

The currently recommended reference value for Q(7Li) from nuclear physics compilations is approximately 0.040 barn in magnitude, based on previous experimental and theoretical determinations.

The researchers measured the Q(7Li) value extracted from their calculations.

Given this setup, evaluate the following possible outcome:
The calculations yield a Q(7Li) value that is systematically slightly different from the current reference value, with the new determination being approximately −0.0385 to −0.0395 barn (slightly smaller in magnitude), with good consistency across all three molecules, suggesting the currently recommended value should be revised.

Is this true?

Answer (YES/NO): YES